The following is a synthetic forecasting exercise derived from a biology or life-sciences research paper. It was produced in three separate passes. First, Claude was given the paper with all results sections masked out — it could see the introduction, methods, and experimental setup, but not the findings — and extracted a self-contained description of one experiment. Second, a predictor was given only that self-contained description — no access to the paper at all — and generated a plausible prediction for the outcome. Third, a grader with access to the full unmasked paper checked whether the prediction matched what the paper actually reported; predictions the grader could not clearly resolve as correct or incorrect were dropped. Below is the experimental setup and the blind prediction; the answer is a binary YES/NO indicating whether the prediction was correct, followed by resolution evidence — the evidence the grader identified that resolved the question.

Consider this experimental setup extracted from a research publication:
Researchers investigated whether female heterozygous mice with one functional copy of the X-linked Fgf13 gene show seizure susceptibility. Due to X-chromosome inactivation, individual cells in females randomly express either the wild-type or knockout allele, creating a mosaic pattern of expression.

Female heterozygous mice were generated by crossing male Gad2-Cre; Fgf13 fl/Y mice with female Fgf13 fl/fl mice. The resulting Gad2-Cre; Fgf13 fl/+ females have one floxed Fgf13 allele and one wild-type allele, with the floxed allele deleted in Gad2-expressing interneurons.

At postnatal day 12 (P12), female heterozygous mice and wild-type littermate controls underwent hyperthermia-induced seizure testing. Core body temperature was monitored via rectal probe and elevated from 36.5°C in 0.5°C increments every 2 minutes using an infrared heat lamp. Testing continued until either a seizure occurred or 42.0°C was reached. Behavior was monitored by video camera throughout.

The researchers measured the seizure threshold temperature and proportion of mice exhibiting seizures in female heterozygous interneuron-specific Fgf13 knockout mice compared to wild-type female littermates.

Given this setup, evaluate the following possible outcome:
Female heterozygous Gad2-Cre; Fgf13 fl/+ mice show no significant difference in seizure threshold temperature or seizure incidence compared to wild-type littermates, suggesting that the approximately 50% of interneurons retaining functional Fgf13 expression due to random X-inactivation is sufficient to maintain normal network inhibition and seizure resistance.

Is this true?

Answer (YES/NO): NO